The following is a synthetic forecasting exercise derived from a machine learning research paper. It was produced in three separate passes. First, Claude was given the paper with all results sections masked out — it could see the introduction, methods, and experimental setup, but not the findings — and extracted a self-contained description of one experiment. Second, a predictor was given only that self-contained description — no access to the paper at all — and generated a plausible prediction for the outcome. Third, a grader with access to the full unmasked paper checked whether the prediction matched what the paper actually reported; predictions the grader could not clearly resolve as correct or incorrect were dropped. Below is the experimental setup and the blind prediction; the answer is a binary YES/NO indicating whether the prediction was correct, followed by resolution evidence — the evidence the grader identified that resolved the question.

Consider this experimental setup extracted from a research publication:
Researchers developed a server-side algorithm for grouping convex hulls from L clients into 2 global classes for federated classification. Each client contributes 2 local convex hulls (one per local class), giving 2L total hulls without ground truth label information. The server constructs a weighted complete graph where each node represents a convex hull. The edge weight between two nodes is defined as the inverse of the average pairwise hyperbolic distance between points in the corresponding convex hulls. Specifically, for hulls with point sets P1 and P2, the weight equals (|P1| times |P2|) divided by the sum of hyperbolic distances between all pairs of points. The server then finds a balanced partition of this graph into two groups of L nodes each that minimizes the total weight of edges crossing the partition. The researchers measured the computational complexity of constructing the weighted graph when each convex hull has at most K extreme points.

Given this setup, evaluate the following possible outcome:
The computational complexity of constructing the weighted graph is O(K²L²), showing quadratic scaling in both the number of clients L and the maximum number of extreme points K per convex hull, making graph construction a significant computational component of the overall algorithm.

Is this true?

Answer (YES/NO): YES